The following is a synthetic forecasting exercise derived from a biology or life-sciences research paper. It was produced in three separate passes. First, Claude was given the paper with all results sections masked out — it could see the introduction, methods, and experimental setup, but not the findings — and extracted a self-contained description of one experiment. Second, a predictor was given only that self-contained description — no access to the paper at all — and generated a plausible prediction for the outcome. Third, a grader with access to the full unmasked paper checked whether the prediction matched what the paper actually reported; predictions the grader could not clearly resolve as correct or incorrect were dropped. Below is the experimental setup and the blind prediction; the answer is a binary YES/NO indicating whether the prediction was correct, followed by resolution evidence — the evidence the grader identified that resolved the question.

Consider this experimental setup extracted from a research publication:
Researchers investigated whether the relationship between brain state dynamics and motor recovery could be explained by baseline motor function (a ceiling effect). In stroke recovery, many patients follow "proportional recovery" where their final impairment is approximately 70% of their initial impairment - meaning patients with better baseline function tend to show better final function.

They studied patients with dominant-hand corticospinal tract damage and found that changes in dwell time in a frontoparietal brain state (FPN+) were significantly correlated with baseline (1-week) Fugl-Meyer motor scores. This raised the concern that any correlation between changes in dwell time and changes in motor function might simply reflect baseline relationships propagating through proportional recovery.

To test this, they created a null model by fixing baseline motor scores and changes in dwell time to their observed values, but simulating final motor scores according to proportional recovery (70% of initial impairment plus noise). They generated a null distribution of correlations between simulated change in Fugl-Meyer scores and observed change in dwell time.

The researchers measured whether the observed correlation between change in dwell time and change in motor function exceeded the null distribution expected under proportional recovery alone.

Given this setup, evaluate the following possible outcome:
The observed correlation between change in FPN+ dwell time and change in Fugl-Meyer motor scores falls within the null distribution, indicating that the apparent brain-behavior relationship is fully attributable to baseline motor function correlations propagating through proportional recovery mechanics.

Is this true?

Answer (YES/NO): NO